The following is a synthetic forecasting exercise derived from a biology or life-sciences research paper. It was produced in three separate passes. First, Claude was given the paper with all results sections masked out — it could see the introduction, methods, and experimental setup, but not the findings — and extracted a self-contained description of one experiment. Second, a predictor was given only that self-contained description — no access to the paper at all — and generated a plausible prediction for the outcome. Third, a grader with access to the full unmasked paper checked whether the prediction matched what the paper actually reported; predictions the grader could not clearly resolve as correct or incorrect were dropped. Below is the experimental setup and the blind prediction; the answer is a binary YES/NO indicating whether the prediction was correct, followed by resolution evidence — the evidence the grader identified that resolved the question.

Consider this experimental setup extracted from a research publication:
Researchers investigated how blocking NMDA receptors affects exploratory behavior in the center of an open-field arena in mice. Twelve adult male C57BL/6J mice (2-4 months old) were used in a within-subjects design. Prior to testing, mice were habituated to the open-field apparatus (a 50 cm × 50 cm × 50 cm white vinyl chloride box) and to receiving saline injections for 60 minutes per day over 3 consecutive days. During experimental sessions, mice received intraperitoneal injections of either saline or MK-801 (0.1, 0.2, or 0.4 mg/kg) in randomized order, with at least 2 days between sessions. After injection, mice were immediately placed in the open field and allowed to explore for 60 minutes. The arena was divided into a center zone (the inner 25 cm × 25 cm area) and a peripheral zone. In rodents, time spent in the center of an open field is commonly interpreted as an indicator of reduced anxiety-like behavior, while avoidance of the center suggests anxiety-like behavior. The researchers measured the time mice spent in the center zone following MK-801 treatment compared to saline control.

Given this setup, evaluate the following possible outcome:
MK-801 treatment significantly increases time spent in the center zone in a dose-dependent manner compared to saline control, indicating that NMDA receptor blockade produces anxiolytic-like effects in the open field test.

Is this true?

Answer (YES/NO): NO